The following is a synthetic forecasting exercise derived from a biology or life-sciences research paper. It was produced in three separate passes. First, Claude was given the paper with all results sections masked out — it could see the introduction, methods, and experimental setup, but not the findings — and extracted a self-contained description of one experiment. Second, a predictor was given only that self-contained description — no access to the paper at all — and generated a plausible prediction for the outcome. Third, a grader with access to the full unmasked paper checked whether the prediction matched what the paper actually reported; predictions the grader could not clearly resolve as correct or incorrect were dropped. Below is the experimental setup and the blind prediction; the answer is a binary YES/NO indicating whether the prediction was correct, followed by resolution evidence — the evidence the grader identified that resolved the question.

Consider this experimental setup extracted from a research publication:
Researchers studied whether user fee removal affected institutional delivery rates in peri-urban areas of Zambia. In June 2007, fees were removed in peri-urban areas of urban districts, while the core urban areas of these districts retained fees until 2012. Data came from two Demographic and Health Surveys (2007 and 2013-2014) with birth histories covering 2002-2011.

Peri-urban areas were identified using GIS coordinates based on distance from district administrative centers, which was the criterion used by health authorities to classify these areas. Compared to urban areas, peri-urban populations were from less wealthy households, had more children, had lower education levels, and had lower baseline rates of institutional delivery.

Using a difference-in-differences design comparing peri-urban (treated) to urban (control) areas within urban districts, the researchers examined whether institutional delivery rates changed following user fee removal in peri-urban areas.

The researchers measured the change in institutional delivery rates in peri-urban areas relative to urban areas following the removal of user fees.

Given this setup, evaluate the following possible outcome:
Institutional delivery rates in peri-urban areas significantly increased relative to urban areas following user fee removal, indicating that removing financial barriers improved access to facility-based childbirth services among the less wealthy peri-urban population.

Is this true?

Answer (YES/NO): YES